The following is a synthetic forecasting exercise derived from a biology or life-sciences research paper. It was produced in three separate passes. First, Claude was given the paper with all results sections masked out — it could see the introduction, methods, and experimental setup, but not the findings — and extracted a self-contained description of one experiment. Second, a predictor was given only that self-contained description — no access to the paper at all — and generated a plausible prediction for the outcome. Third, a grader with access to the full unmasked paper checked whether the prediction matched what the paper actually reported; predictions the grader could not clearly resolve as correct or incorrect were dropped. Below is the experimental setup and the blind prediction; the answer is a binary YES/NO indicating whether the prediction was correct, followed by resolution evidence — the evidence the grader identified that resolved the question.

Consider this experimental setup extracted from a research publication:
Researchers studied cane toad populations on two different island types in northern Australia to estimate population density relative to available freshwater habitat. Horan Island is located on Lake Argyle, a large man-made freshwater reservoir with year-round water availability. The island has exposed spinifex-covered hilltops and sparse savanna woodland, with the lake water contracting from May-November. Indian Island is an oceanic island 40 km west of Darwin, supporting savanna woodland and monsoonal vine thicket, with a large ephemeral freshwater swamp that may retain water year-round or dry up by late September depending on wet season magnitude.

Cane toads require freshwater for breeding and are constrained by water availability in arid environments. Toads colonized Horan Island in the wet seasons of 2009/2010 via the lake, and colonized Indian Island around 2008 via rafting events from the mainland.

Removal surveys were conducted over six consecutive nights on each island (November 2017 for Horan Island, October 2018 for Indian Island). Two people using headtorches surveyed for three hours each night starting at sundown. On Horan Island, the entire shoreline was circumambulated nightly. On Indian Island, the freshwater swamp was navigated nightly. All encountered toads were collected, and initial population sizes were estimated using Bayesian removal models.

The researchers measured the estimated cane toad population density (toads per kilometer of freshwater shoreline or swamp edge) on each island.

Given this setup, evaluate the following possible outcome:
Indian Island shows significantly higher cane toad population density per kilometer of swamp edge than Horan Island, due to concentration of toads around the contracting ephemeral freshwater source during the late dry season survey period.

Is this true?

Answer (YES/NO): NO